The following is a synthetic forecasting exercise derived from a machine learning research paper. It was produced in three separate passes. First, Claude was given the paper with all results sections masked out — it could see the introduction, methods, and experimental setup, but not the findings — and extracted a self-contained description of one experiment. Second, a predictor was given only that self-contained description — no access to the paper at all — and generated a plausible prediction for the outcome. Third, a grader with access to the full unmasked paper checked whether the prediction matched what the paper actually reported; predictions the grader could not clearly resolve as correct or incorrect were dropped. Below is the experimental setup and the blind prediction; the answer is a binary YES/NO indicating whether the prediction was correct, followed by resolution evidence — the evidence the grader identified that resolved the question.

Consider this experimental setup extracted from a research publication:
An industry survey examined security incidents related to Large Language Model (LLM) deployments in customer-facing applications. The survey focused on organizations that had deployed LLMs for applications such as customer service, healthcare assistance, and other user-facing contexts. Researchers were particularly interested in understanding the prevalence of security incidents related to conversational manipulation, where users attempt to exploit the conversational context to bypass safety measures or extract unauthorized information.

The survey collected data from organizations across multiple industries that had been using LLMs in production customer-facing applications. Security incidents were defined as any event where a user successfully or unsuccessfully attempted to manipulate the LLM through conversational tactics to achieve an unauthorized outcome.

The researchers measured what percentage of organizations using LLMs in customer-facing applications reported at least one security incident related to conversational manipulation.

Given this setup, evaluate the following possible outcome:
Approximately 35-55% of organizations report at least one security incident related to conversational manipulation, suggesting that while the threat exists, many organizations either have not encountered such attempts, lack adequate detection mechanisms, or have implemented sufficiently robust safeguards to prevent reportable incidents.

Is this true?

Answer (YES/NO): NO